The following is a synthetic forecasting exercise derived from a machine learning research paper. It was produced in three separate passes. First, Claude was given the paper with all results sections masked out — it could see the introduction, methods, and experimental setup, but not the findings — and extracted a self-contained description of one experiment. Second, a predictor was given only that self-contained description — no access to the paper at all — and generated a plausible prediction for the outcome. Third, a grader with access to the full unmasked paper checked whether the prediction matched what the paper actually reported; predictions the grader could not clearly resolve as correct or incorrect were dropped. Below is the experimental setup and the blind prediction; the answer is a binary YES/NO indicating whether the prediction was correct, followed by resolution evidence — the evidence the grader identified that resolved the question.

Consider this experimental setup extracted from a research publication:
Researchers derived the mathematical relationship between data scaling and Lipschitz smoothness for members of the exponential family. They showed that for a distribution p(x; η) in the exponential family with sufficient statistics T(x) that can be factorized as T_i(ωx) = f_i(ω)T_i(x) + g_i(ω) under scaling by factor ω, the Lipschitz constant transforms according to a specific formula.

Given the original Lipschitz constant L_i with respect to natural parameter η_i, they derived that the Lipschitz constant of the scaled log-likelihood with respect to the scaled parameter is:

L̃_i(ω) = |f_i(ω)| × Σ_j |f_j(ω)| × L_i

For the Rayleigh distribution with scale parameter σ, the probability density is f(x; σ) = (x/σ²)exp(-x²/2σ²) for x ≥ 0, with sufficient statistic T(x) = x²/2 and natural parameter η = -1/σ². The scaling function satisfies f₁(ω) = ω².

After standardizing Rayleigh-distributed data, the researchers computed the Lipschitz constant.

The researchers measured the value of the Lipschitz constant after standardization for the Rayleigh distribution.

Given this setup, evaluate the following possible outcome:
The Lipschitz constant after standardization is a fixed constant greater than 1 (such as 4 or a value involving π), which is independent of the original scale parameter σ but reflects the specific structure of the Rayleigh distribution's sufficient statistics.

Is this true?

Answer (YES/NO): YES